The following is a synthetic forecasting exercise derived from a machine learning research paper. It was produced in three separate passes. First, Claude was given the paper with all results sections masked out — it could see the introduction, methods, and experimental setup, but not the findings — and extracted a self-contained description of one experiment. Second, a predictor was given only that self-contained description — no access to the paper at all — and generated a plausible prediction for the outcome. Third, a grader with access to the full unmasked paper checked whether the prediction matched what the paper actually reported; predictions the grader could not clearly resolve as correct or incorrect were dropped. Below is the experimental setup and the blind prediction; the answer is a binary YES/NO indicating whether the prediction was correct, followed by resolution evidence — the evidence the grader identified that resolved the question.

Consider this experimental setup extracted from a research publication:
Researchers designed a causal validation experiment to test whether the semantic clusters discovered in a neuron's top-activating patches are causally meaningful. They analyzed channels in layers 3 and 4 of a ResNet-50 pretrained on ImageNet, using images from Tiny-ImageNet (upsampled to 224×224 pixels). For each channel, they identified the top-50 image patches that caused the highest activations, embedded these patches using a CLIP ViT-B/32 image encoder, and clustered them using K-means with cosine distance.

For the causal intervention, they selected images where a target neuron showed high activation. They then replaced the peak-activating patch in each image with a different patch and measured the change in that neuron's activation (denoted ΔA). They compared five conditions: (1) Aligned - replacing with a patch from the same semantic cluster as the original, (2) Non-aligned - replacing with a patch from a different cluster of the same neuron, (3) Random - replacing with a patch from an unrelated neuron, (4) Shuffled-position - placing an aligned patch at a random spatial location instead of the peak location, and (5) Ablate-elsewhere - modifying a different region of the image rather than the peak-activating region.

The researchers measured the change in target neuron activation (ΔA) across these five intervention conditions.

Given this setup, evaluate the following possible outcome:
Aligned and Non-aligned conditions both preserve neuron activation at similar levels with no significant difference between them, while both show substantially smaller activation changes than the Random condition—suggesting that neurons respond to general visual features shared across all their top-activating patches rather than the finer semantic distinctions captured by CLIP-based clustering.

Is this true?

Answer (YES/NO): NO